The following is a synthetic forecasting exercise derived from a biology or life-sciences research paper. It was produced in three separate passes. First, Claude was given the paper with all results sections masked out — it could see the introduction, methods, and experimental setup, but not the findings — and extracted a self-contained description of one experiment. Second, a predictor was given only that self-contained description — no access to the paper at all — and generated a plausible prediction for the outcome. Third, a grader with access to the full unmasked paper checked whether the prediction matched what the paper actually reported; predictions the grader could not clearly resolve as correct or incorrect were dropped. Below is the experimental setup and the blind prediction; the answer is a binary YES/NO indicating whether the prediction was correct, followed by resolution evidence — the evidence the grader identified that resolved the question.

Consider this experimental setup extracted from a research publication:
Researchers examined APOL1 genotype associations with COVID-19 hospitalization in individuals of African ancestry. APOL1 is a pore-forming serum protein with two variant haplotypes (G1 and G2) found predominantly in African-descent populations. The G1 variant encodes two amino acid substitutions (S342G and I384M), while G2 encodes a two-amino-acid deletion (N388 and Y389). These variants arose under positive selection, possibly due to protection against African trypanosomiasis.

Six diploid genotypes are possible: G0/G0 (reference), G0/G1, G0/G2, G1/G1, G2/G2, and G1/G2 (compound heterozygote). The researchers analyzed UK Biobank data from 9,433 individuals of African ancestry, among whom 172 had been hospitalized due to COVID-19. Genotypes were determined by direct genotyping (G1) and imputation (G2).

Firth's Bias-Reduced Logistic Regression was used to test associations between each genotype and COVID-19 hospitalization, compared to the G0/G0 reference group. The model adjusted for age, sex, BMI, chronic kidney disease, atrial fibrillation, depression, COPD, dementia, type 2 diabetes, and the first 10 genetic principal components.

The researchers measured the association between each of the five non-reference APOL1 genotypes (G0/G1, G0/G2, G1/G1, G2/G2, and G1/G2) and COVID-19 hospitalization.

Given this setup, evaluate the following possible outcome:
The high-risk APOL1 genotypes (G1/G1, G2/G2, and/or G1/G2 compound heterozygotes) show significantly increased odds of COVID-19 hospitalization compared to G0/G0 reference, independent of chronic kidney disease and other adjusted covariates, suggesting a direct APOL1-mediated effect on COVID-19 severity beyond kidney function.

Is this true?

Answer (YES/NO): NO